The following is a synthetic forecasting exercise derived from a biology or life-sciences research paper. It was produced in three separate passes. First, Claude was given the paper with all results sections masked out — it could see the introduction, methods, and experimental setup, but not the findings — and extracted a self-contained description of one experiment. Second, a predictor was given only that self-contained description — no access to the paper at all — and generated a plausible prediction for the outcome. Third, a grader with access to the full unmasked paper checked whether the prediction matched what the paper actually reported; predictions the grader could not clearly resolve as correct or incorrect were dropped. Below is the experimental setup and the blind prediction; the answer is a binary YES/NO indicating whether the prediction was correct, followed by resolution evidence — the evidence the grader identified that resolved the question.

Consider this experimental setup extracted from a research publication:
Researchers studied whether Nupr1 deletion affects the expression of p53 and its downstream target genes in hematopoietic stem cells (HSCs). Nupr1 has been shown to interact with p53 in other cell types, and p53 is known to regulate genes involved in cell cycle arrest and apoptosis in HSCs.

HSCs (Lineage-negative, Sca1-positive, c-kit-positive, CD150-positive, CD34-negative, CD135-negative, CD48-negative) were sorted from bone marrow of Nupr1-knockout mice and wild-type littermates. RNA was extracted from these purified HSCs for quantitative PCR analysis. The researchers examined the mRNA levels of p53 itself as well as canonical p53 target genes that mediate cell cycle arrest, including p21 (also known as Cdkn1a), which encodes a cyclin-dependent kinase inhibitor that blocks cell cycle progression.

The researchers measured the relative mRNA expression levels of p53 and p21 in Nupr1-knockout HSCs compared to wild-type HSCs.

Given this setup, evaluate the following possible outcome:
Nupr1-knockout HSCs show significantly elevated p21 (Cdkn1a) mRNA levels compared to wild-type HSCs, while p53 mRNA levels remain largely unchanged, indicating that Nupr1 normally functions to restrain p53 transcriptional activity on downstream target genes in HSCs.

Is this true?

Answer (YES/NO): NO